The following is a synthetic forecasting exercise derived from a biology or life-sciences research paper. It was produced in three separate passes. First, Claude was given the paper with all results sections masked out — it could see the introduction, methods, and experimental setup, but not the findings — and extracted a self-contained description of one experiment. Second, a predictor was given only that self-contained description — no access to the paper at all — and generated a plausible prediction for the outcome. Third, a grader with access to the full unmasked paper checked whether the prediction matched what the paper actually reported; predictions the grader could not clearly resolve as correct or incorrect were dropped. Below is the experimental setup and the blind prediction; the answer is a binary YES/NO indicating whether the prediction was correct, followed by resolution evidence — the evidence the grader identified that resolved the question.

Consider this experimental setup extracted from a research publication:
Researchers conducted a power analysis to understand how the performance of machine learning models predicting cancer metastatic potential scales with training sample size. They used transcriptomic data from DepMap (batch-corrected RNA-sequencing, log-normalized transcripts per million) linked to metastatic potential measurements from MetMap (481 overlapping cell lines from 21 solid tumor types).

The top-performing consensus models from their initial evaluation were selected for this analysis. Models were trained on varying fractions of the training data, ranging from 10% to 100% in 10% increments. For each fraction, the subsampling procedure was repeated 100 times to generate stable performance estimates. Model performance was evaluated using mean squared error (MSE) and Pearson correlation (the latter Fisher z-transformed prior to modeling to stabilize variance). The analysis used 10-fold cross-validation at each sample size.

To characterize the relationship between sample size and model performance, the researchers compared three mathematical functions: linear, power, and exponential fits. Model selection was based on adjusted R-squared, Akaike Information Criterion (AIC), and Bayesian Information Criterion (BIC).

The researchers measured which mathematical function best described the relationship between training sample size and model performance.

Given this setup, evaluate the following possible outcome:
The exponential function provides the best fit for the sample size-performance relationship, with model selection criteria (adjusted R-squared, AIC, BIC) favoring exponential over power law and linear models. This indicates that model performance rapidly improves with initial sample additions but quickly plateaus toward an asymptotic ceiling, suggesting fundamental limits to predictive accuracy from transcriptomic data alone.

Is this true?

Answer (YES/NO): NO